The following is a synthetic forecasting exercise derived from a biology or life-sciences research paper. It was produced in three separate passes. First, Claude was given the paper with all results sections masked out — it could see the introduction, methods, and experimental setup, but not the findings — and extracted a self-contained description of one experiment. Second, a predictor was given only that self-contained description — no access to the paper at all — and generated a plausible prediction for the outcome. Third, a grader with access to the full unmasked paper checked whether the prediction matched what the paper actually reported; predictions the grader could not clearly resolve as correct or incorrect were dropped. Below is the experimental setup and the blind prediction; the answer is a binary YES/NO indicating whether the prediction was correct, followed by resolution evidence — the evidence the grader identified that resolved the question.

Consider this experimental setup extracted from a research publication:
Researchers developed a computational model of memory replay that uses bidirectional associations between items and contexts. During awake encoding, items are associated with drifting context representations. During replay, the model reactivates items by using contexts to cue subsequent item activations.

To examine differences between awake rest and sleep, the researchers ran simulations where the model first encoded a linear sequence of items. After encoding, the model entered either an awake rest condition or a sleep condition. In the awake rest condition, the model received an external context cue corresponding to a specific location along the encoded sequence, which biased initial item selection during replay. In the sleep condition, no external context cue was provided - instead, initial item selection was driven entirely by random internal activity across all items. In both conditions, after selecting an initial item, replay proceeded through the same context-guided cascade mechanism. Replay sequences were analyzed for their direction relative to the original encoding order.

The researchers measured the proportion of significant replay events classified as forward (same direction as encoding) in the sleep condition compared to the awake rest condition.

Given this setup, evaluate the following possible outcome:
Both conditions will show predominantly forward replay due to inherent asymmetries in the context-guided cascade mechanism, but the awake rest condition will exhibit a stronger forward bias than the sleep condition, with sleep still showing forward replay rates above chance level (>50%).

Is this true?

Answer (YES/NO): NO